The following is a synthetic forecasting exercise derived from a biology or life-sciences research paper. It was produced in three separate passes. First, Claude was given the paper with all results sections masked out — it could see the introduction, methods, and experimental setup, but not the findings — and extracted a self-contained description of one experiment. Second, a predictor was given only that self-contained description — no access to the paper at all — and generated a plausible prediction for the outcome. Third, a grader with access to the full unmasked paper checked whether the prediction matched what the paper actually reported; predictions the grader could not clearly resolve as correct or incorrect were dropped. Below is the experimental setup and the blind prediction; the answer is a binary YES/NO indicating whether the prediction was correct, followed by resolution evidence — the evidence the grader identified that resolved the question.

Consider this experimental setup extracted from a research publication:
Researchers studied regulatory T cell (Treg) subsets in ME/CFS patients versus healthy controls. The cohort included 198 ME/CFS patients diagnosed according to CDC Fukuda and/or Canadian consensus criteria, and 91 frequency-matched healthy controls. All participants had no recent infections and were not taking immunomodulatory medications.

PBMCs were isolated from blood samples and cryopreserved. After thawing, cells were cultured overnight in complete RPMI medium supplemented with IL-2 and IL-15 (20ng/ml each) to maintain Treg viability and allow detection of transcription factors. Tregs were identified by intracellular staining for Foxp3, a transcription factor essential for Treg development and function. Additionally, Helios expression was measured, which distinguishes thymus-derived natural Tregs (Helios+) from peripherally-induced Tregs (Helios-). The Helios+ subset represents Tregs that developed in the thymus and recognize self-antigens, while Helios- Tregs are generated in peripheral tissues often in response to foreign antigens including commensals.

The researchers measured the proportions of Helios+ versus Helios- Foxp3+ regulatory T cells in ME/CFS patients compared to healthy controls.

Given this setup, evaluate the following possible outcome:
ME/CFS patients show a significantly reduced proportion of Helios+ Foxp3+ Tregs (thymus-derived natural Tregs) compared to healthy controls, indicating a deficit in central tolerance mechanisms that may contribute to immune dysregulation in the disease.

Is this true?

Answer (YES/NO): NO